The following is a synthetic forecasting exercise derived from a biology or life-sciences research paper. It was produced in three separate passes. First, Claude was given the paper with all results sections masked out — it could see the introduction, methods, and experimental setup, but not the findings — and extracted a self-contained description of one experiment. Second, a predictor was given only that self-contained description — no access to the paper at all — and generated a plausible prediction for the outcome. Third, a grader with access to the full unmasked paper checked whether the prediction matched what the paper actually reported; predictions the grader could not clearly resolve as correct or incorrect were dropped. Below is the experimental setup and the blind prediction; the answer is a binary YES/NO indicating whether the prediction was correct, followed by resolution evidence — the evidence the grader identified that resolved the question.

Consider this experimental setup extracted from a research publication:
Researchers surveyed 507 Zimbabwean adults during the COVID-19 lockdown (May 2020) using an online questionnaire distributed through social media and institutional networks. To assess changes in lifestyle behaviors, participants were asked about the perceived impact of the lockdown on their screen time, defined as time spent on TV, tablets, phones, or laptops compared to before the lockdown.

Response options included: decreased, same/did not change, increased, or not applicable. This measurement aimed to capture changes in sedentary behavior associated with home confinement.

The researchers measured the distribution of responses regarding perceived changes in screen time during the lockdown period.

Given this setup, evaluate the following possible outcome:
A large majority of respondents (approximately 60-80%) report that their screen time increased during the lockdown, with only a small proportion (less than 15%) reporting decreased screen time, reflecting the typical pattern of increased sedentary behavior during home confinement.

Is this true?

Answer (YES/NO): NO